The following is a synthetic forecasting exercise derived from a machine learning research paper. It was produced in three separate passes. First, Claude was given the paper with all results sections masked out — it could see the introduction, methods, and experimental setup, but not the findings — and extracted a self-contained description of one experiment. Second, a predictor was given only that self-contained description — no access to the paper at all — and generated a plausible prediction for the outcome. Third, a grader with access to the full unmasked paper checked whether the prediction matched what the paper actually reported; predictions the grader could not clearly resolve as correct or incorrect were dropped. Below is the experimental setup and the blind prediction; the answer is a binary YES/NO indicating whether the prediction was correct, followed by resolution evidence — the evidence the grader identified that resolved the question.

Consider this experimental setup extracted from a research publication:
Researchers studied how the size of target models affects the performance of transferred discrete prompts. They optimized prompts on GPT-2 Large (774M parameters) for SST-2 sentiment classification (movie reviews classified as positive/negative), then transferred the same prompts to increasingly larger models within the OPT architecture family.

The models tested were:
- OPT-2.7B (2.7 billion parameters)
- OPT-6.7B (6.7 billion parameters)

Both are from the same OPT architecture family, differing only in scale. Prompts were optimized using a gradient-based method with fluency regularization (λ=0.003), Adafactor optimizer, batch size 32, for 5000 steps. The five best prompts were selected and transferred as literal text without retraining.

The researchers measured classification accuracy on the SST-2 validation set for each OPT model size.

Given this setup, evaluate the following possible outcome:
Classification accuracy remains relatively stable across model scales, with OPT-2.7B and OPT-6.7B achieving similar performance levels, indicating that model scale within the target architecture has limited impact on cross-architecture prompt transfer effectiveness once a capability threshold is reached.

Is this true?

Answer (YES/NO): NO